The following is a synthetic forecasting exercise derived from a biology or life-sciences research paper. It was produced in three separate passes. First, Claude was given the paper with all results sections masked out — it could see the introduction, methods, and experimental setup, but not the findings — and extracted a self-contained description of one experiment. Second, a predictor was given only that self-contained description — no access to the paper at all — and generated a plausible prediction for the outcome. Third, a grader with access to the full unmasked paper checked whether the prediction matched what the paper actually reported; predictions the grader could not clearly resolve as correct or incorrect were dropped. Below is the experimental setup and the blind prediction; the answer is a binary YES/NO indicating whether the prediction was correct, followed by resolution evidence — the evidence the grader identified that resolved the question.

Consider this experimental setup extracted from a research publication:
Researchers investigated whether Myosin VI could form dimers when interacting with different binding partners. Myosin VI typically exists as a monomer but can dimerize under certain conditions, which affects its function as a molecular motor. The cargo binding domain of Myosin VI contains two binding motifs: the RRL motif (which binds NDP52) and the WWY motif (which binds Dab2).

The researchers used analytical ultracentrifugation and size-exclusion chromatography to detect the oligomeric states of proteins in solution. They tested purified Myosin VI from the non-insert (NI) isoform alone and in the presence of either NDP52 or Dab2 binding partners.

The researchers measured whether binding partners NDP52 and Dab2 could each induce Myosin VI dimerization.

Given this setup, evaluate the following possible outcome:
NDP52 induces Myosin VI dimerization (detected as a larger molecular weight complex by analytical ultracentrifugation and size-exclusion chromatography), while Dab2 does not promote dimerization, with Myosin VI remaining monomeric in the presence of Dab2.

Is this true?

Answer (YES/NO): NO